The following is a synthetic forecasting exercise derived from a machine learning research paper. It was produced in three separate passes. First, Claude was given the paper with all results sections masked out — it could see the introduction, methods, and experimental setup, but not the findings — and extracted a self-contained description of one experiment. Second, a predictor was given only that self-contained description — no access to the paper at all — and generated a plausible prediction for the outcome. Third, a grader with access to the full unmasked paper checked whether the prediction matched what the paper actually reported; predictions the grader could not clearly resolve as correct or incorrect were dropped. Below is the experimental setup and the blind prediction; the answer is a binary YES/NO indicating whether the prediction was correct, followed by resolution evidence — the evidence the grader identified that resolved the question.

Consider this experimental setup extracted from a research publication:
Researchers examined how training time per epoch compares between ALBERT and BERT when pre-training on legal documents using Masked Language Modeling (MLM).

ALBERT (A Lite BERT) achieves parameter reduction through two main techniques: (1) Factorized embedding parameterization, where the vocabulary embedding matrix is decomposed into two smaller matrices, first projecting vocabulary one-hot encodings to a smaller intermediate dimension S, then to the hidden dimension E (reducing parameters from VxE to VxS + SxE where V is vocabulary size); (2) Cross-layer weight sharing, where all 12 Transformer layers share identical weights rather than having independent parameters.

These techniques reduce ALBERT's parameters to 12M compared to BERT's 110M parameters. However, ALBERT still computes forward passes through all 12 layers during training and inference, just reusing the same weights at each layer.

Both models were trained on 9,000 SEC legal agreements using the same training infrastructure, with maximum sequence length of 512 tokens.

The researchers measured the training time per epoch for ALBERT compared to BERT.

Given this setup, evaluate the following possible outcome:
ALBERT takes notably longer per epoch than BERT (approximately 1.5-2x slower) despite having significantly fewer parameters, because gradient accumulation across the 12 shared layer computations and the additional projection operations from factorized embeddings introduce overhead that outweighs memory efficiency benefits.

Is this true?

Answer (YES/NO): NO